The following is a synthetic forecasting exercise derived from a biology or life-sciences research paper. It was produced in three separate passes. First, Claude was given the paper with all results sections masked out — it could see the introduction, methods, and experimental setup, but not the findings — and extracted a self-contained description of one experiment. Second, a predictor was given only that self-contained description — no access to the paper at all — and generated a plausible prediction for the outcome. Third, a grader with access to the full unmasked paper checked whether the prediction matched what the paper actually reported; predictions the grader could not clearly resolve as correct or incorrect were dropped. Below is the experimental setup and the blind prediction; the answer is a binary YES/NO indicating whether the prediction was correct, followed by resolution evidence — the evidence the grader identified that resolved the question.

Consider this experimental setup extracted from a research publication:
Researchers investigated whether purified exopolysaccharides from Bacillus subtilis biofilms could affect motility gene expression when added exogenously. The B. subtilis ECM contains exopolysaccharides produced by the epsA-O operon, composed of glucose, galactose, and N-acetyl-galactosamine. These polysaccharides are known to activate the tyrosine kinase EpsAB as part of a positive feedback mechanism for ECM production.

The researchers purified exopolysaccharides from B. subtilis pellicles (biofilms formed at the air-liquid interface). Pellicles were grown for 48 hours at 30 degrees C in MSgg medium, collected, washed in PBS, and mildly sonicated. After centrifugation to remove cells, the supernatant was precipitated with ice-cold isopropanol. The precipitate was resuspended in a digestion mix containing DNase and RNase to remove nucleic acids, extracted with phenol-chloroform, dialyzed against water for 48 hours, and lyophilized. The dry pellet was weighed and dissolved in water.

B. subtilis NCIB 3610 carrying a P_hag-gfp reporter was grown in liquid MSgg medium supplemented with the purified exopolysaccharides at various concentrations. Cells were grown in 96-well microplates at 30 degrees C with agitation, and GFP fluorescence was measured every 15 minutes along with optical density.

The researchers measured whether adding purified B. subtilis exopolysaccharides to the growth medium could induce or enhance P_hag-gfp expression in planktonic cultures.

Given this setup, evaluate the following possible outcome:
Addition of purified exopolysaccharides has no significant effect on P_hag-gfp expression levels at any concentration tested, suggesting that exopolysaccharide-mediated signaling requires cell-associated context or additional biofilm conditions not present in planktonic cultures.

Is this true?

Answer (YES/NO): NO